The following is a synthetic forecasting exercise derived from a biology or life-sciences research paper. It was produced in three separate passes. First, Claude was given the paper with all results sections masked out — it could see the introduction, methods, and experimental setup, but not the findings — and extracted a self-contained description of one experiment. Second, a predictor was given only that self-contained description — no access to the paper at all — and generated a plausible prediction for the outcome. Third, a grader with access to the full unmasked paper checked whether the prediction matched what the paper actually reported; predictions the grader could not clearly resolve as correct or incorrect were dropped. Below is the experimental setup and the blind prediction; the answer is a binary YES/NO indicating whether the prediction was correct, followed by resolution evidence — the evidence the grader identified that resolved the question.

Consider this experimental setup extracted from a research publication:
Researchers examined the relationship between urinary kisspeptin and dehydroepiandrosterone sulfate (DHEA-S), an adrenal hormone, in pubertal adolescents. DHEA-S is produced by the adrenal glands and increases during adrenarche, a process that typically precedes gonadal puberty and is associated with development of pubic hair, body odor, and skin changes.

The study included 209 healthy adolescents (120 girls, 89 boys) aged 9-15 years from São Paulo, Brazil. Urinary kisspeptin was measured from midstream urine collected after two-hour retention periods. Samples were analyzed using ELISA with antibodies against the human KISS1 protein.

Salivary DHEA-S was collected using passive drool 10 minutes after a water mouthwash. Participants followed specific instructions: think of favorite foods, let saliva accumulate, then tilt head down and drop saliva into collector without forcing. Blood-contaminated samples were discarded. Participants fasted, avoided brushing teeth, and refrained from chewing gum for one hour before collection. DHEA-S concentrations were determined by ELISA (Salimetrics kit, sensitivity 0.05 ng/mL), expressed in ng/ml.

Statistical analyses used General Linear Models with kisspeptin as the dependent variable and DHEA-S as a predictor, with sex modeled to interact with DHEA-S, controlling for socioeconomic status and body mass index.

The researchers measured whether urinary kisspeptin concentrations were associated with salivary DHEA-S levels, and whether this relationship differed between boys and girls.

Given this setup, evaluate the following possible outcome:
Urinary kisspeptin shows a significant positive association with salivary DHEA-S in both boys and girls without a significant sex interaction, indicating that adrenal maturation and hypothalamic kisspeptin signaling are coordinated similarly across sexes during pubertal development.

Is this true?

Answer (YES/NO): NO